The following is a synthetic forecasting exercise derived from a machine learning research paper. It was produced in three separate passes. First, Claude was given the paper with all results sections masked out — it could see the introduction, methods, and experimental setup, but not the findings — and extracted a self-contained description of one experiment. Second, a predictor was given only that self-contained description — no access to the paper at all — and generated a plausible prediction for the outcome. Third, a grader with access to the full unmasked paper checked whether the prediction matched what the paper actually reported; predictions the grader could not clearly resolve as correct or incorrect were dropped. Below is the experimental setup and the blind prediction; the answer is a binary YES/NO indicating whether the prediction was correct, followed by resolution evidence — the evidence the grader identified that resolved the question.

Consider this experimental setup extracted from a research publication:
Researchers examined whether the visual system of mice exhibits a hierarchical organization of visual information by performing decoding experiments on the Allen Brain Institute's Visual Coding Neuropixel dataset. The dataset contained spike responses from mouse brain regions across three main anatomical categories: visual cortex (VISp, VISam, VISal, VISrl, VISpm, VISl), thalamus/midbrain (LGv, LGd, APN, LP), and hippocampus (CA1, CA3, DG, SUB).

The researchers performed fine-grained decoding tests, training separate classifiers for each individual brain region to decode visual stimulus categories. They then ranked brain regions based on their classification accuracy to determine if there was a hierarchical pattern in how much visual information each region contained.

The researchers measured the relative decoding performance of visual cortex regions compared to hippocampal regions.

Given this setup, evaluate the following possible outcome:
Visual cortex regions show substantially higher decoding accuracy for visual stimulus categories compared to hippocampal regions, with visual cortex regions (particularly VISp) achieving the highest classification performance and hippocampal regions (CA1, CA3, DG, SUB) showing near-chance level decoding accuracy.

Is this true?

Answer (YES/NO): YES